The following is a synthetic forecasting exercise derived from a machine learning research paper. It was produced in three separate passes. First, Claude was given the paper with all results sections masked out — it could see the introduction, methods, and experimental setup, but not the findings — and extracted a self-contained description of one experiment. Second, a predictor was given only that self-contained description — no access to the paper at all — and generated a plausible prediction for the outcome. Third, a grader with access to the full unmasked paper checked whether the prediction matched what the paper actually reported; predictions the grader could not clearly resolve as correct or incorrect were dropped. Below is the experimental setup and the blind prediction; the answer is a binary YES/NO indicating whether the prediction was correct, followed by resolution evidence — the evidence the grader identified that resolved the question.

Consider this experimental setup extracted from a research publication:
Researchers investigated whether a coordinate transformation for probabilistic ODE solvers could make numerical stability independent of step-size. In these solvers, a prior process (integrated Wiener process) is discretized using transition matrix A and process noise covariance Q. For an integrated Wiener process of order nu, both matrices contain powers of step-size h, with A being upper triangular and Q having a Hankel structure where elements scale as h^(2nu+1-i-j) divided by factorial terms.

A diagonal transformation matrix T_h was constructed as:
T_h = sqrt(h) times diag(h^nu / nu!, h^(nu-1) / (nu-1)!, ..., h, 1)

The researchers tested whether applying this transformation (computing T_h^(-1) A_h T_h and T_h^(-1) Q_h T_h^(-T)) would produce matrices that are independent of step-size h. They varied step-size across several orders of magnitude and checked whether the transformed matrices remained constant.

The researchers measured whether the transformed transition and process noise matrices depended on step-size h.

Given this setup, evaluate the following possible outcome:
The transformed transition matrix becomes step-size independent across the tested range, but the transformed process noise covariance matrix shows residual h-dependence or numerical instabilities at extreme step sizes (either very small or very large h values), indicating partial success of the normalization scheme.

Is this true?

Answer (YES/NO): NO